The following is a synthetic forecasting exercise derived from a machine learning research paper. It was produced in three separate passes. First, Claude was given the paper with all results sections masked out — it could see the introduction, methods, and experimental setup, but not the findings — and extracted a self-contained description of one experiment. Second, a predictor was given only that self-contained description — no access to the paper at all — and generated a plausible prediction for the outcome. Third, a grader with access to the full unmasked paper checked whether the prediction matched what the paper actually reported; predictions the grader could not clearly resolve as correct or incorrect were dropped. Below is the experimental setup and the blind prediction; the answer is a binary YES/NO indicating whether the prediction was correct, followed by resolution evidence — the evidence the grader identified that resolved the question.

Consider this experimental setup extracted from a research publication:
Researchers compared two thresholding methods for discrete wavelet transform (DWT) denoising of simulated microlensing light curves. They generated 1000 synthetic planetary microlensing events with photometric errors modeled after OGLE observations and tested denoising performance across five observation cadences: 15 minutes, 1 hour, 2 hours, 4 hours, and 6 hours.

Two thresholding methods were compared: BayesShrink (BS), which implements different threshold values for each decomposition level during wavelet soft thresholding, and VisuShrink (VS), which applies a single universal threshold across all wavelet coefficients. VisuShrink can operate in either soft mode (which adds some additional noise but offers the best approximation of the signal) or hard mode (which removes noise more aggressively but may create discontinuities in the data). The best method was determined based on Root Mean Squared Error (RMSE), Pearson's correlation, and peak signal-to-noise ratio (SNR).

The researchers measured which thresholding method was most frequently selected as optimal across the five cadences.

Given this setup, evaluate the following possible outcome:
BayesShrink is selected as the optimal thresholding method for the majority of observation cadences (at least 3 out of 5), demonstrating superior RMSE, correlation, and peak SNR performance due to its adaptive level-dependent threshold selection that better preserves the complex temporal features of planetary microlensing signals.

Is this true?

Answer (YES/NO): YES